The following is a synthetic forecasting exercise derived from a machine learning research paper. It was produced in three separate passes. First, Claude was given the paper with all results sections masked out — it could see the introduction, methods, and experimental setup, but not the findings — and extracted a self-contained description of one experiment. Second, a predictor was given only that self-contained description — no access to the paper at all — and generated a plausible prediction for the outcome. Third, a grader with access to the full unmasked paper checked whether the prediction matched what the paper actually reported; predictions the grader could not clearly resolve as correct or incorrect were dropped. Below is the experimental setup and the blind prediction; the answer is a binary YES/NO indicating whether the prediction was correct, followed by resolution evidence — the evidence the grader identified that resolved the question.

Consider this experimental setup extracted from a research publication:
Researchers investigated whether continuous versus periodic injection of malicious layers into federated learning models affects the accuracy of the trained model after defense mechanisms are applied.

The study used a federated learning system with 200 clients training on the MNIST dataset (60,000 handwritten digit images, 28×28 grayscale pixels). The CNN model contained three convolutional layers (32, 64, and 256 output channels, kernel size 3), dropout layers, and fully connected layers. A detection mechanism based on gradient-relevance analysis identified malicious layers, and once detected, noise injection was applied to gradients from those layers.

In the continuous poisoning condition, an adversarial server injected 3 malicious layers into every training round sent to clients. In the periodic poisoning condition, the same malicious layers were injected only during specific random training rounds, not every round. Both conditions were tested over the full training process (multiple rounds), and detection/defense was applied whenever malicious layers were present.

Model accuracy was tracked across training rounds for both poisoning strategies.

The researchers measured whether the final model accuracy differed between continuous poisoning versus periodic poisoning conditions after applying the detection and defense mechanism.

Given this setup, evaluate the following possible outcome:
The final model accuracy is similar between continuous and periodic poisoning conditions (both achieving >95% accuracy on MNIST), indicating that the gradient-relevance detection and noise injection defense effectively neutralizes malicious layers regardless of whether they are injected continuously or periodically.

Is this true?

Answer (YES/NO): NO